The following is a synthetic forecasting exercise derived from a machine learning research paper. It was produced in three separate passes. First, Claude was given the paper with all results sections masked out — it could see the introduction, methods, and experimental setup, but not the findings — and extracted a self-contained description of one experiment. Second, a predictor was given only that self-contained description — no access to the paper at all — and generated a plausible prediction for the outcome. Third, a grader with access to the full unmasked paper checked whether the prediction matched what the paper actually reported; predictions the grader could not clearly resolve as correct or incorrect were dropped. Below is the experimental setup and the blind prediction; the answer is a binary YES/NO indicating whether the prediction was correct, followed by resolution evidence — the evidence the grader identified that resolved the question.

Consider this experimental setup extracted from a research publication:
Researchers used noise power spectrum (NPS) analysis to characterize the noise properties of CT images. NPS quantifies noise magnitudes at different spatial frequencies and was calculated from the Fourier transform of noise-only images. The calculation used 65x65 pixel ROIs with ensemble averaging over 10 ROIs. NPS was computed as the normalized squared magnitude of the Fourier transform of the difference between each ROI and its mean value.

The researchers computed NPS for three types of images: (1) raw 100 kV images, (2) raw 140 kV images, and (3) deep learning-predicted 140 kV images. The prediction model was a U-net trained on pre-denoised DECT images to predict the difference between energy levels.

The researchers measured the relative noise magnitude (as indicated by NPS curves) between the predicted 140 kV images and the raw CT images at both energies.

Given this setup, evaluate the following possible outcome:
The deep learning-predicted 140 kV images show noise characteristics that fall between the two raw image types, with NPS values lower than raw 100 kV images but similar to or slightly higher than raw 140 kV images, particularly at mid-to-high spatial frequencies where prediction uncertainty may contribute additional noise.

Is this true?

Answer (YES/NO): NO